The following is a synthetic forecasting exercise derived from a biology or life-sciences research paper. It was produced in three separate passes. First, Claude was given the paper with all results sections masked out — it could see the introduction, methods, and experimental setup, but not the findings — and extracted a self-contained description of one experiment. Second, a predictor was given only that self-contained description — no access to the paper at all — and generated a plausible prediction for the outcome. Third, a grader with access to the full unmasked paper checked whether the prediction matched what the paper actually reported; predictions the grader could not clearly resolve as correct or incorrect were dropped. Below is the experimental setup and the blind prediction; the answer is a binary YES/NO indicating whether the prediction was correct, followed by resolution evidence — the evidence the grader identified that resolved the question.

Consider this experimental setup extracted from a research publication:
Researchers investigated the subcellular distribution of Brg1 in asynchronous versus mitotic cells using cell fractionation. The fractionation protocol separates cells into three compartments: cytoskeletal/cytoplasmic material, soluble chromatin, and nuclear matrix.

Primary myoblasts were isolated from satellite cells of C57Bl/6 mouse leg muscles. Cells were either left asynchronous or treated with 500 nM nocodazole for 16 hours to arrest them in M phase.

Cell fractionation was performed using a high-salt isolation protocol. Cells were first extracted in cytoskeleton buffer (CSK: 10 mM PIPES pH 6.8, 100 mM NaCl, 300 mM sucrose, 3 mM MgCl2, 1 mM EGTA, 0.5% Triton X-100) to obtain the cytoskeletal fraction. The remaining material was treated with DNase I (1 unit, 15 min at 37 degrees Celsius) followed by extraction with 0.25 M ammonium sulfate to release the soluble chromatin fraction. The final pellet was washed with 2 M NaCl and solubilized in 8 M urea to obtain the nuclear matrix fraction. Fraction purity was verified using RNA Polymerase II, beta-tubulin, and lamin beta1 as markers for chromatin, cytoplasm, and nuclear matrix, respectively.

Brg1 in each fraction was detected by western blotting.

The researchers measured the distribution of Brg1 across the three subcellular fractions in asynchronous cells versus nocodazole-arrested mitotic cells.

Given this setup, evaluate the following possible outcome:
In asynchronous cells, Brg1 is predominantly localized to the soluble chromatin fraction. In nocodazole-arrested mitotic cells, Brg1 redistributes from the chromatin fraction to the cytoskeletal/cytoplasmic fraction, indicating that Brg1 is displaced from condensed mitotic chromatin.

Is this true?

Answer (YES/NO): NO